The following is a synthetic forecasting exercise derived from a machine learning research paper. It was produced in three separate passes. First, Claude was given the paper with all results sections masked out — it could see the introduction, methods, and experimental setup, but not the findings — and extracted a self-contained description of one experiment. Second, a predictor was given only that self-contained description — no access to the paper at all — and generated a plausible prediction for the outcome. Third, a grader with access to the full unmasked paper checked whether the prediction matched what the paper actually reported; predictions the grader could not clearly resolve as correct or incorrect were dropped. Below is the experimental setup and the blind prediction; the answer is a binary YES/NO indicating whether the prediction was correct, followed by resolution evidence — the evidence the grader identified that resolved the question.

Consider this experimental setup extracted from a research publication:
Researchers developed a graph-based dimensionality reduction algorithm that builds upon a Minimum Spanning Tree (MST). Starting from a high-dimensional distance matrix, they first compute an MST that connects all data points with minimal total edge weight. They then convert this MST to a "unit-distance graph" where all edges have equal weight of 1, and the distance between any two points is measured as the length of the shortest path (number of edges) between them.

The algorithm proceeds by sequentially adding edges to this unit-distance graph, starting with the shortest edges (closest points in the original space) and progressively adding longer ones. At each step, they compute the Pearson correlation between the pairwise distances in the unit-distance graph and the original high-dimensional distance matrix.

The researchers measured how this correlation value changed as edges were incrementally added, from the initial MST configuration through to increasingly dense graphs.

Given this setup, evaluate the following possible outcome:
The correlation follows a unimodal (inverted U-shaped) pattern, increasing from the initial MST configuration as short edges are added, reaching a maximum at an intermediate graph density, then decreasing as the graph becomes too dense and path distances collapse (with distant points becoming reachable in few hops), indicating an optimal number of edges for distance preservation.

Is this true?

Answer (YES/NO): YES